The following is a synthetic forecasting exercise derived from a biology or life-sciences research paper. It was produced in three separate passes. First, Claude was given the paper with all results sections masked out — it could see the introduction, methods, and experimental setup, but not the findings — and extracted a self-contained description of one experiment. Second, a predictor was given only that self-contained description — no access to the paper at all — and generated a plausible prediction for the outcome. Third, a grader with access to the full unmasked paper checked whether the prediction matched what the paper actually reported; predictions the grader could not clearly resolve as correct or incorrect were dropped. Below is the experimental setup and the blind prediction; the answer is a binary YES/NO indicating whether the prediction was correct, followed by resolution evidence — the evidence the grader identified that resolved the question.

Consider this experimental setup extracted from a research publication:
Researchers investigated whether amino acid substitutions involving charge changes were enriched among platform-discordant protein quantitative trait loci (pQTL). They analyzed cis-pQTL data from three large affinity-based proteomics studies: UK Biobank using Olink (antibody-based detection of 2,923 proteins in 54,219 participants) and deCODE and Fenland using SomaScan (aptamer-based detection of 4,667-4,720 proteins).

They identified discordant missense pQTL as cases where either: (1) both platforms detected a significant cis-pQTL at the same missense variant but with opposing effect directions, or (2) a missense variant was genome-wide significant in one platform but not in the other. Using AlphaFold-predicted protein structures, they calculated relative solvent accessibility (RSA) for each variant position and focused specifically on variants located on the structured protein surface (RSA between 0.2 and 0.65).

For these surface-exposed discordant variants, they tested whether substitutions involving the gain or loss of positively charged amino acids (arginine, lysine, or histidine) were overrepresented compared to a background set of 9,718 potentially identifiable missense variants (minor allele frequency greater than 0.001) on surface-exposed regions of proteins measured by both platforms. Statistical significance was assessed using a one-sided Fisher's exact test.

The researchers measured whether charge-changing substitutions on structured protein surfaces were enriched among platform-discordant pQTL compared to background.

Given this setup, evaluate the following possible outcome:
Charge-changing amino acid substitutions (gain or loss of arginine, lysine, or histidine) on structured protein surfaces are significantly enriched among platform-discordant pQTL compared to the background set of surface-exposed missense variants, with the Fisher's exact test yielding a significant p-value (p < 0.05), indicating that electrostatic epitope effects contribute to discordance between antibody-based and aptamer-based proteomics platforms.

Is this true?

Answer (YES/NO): NO